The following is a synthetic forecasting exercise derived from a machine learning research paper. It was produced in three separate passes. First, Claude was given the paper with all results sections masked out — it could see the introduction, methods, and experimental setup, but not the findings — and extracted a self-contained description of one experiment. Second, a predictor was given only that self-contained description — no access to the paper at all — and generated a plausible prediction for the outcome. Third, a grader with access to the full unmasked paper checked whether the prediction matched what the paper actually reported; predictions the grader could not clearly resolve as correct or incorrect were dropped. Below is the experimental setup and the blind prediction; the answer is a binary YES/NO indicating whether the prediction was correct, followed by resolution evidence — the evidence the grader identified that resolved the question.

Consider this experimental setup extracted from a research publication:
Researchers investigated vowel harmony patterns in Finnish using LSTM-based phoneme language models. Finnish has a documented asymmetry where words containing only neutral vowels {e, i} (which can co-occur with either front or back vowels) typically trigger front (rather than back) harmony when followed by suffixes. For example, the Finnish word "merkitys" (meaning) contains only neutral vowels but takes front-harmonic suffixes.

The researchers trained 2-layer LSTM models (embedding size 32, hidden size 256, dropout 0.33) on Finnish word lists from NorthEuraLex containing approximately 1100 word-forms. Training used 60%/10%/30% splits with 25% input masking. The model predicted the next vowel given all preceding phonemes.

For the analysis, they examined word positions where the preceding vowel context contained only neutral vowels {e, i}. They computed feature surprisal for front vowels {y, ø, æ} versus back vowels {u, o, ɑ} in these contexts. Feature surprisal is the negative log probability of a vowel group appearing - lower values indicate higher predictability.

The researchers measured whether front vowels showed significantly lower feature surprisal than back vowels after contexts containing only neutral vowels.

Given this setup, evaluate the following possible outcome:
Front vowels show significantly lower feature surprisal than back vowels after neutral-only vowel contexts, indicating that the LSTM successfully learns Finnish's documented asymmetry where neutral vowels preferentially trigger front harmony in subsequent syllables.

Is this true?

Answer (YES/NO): NO